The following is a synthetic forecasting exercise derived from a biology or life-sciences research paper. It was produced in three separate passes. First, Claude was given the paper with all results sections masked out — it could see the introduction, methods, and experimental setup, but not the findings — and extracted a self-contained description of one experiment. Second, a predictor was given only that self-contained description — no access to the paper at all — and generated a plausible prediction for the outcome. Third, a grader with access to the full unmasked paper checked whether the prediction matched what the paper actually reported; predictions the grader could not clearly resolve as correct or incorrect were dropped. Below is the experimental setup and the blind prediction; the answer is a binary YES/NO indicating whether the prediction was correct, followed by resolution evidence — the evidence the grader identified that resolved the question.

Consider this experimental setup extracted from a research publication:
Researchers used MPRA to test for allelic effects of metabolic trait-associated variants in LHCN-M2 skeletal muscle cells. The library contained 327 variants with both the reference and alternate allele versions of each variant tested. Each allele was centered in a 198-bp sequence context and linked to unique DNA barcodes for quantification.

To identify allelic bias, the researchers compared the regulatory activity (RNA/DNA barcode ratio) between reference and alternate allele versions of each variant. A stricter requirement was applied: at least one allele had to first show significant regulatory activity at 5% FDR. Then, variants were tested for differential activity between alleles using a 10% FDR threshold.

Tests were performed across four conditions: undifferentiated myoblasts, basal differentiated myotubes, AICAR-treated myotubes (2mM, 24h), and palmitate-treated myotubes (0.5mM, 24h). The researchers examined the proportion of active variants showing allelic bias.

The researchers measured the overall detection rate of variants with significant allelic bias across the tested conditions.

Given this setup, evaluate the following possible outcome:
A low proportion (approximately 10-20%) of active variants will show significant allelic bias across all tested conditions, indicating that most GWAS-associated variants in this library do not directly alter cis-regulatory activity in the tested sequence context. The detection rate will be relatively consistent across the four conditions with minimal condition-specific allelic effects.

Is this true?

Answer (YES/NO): NO